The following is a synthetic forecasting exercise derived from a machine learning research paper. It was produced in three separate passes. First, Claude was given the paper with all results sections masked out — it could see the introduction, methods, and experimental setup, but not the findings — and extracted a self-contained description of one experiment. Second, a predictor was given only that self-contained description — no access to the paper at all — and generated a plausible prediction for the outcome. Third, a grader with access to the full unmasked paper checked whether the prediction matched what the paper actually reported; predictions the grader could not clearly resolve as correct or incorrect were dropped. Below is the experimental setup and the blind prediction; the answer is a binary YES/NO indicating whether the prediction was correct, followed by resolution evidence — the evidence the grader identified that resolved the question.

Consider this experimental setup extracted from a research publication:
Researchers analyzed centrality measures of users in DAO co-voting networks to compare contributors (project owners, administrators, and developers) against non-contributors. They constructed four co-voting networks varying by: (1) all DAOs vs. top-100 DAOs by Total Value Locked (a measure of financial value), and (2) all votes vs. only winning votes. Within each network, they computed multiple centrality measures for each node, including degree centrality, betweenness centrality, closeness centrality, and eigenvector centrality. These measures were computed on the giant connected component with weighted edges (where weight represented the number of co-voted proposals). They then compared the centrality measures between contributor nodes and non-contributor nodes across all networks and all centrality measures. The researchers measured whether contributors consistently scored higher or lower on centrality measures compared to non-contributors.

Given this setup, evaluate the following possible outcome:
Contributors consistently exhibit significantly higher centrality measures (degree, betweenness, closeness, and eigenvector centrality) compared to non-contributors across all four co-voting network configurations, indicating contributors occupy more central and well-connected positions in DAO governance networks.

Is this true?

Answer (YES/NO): NO